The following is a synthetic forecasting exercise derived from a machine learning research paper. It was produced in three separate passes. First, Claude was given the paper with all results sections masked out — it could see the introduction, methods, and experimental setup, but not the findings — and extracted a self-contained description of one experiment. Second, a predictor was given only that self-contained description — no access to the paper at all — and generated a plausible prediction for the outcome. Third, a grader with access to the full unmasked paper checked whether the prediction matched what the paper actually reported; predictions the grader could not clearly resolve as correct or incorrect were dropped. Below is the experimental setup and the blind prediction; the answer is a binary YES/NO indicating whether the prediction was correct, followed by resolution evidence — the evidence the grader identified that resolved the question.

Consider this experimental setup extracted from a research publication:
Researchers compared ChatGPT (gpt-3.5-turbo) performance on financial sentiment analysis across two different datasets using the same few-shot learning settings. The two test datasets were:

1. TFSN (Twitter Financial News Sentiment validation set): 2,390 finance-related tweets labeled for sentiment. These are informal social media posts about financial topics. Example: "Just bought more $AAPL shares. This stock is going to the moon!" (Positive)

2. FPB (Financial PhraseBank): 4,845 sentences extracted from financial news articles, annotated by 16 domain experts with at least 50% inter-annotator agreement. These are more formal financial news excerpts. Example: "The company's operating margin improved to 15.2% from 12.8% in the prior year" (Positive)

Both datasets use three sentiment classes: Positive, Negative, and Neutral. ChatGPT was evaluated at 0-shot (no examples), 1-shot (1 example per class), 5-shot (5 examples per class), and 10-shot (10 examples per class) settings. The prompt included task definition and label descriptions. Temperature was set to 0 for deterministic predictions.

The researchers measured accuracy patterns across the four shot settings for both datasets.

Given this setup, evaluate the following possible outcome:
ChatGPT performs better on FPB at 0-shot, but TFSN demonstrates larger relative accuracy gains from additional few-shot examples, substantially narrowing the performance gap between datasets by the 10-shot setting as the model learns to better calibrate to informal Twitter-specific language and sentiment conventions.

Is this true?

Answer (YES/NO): NO